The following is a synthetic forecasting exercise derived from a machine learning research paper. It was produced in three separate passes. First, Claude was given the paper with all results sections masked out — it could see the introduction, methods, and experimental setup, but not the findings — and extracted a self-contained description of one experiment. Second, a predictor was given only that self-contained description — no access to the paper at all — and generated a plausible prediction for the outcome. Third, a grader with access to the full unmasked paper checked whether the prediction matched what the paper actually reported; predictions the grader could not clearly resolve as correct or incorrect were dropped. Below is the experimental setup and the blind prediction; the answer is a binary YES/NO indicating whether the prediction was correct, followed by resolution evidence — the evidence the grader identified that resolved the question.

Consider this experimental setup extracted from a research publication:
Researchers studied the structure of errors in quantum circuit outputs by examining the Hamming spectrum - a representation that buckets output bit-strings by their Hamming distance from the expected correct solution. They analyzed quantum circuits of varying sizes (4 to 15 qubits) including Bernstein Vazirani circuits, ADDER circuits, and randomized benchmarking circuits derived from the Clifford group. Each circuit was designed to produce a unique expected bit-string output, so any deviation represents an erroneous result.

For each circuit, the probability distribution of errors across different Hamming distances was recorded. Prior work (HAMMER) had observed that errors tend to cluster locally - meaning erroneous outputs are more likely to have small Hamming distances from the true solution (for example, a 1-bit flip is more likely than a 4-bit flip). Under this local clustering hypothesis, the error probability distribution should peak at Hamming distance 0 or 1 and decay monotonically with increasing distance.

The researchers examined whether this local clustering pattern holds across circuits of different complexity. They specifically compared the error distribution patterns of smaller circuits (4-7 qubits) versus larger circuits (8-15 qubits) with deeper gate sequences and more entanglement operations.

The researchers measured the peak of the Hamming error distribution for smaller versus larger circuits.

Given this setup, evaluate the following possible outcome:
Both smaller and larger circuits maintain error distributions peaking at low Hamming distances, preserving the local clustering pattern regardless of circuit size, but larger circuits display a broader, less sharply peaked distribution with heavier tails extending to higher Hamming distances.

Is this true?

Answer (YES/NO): NO